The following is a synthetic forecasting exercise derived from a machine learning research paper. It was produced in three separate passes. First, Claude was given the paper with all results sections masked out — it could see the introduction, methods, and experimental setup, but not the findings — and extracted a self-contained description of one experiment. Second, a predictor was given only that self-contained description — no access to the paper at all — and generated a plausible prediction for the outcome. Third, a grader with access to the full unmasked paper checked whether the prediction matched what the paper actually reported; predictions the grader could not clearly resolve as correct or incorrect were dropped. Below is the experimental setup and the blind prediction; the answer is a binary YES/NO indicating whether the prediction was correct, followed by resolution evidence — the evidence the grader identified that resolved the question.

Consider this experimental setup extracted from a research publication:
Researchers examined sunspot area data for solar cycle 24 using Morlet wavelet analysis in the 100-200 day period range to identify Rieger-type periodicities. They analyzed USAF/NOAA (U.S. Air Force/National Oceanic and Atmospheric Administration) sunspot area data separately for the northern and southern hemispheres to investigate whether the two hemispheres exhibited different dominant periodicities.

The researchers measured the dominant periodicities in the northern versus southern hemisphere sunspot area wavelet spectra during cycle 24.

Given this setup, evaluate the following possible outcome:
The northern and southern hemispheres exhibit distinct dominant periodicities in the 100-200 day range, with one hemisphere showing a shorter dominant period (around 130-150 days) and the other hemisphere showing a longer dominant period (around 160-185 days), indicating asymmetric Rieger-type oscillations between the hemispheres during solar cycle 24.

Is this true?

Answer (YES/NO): NO